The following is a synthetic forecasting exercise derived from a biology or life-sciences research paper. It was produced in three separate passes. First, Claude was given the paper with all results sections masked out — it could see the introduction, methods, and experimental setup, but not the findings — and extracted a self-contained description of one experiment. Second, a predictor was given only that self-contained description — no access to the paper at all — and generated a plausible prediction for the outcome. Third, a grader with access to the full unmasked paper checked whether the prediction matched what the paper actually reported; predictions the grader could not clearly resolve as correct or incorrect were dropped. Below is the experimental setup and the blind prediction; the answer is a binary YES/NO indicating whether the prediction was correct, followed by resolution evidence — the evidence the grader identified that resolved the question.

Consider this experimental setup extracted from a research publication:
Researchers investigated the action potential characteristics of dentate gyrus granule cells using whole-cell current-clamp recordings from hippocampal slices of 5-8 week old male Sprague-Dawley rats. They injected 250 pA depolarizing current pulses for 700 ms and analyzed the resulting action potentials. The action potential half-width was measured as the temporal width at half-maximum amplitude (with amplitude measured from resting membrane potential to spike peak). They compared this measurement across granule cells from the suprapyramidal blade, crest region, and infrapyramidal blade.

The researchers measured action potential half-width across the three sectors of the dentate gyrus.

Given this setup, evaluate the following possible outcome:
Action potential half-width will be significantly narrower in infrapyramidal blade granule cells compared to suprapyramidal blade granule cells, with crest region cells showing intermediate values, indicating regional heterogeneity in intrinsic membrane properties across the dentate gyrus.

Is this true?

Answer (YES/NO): NO